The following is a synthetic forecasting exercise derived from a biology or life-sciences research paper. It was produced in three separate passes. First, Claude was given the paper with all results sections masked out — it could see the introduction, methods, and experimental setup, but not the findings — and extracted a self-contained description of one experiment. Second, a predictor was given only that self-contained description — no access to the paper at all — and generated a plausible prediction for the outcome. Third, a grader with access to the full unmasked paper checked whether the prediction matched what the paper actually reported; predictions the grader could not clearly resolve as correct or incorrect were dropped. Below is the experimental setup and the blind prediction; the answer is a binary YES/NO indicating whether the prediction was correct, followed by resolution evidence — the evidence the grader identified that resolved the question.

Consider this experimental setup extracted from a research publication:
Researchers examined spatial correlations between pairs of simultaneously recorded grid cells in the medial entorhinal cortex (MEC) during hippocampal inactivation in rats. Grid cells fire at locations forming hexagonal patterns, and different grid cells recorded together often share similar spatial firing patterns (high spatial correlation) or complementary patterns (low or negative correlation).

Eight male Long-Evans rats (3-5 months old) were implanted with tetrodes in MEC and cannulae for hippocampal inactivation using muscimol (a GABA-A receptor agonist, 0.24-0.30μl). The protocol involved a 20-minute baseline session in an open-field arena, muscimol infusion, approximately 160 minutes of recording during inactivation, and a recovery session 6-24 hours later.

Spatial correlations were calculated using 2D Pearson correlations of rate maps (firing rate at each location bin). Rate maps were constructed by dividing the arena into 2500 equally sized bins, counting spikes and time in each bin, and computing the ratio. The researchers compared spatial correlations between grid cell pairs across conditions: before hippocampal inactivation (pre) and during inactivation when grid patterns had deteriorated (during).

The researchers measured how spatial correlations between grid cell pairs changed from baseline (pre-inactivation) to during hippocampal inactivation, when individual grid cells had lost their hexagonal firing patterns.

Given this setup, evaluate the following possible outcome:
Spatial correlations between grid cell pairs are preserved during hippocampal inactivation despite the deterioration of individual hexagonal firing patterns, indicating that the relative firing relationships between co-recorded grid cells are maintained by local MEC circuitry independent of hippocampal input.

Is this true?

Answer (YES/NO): NO